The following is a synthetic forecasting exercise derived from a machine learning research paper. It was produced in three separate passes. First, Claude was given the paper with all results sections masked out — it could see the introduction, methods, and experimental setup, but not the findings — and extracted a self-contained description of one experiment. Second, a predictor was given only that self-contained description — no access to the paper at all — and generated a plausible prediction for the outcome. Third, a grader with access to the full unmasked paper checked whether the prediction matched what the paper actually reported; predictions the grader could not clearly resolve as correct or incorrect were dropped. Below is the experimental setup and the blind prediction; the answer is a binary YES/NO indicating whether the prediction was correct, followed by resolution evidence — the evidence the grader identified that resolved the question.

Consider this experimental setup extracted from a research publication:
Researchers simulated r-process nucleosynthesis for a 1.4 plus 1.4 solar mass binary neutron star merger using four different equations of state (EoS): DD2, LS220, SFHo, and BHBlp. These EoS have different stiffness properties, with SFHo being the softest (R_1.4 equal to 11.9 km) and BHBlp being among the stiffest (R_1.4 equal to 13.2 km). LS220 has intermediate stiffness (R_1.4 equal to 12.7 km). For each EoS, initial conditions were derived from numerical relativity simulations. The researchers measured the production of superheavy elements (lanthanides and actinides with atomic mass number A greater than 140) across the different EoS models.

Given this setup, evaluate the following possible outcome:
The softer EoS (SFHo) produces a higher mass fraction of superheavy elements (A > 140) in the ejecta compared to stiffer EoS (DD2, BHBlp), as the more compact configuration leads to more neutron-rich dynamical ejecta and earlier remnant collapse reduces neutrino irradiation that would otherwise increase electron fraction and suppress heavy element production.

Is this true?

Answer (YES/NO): NO